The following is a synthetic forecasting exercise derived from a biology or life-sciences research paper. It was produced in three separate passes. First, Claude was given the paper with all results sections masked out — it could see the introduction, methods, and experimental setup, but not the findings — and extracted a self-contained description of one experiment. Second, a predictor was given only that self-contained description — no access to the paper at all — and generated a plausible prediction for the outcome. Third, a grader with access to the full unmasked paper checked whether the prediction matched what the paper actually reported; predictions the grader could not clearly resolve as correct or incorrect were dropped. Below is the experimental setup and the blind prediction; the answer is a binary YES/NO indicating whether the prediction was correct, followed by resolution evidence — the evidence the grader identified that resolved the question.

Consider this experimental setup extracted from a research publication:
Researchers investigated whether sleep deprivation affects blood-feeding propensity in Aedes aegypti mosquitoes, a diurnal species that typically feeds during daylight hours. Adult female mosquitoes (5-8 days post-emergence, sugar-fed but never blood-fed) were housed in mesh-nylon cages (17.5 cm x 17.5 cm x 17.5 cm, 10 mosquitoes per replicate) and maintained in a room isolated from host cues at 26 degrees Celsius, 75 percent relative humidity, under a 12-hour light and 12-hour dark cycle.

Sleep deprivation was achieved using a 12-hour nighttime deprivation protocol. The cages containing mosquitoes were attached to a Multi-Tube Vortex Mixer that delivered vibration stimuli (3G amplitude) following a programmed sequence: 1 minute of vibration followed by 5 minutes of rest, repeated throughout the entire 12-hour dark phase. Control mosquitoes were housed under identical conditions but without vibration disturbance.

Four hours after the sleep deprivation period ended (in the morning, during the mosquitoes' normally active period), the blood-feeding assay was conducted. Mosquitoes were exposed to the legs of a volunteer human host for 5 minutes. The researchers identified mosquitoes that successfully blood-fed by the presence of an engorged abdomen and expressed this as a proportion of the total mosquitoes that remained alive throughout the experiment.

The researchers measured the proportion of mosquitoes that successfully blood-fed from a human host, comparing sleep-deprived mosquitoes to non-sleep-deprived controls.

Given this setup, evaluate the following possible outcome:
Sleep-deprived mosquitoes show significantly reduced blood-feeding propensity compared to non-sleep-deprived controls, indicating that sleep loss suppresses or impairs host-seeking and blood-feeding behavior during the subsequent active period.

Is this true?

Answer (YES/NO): YES